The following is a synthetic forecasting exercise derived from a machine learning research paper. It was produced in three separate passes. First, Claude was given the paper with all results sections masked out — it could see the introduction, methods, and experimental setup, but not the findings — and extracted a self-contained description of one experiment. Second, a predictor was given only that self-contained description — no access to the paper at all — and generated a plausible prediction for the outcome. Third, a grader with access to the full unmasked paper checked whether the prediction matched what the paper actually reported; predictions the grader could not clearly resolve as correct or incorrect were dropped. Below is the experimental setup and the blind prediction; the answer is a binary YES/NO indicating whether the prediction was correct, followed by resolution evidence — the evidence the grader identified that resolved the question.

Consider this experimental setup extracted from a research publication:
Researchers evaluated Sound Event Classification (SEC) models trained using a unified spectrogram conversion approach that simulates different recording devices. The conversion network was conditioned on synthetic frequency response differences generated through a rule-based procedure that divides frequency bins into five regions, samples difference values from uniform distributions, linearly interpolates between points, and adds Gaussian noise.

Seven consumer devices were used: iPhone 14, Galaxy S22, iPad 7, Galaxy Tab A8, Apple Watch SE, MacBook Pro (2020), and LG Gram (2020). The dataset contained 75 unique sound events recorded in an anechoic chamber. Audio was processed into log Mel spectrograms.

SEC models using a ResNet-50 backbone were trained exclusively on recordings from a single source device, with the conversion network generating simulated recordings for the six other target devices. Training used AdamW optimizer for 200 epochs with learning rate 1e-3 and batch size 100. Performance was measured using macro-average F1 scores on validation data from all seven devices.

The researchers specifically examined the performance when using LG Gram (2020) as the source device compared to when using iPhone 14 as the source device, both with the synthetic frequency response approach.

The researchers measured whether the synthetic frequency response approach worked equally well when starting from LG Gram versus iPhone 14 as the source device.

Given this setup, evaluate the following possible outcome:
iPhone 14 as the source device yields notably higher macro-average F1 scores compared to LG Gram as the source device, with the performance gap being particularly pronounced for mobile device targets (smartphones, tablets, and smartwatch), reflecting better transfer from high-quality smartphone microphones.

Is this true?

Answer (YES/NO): NO